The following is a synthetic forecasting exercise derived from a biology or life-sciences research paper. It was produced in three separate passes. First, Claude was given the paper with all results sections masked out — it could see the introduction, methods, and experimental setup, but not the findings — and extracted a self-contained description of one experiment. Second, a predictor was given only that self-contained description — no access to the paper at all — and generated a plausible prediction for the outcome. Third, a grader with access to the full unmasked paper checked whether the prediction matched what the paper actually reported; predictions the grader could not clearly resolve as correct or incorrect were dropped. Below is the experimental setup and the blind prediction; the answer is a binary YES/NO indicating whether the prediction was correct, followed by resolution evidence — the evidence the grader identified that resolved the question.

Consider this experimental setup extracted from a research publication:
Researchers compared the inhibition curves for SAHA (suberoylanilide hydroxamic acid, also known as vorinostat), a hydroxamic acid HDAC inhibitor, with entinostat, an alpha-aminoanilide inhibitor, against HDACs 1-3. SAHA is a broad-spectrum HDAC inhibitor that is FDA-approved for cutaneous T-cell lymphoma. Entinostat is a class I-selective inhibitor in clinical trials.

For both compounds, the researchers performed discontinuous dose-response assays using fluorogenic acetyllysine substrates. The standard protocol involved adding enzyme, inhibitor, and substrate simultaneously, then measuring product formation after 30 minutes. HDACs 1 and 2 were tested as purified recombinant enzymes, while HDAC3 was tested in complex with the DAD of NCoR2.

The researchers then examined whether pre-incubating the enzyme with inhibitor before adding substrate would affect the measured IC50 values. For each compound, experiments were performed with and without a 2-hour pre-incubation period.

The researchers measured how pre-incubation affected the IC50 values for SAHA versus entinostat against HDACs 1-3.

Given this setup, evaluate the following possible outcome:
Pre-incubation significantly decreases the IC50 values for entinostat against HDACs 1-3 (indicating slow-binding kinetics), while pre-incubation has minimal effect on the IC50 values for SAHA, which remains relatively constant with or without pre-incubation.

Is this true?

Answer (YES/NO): YES